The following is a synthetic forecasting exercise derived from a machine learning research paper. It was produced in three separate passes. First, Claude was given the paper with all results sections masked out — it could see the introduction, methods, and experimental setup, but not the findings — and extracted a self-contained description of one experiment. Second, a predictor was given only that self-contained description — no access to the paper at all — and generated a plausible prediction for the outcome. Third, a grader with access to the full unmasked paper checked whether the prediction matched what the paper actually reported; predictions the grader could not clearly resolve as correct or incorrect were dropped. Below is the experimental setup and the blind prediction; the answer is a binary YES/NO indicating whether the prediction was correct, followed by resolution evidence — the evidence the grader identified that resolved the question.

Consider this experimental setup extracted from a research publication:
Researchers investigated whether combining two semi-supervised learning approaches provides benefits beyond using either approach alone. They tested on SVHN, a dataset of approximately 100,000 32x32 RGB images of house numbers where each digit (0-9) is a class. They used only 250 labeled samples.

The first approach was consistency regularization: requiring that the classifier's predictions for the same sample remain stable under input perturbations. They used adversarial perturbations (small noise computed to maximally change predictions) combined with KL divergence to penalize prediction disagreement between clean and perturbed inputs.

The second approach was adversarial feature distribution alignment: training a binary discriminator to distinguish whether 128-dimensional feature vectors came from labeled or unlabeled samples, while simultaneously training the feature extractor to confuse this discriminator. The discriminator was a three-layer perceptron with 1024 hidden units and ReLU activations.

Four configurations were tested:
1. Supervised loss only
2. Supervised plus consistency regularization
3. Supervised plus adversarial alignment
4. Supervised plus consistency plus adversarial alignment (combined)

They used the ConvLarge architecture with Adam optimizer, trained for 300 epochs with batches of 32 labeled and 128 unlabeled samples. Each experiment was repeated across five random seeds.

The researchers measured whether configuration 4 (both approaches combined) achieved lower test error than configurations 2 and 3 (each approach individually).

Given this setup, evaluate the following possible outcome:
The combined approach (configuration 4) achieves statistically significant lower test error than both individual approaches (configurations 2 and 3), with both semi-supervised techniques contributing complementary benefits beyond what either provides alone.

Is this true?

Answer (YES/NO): YES